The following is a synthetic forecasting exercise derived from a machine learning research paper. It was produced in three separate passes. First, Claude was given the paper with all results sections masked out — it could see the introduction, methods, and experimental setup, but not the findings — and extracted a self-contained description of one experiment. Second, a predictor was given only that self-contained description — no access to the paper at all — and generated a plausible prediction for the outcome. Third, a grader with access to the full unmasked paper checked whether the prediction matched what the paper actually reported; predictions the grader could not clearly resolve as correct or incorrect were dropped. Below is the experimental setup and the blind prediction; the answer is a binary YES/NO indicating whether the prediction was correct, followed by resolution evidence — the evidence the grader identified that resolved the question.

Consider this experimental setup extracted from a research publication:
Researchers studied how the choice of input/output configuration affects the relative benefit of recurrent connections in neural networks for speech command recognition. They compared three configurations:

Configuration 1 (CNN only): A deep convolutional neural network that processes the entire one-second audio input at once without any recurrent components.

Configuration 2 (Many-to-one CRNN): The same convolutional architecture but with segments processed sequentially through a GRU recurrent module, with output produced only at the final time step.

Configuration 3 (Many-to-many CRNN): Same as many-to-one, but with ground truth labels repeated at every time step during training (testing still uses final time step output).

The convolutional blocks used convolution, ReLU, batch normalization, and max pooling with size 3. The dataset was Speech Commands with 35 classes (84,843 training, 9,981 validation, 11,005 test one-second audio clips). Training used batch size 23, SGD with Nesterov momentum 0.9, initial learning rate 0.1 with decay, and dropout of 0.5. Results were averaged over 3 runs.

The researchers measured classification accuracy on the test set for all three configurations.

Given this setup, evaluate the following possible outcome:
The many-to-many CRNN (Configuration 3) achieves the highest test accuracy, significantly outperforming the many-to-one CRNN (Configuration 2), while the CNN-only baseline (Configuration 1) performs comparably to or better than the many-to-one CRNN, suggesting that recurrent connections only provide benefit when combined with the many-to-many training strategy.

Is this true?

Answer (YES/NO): NO